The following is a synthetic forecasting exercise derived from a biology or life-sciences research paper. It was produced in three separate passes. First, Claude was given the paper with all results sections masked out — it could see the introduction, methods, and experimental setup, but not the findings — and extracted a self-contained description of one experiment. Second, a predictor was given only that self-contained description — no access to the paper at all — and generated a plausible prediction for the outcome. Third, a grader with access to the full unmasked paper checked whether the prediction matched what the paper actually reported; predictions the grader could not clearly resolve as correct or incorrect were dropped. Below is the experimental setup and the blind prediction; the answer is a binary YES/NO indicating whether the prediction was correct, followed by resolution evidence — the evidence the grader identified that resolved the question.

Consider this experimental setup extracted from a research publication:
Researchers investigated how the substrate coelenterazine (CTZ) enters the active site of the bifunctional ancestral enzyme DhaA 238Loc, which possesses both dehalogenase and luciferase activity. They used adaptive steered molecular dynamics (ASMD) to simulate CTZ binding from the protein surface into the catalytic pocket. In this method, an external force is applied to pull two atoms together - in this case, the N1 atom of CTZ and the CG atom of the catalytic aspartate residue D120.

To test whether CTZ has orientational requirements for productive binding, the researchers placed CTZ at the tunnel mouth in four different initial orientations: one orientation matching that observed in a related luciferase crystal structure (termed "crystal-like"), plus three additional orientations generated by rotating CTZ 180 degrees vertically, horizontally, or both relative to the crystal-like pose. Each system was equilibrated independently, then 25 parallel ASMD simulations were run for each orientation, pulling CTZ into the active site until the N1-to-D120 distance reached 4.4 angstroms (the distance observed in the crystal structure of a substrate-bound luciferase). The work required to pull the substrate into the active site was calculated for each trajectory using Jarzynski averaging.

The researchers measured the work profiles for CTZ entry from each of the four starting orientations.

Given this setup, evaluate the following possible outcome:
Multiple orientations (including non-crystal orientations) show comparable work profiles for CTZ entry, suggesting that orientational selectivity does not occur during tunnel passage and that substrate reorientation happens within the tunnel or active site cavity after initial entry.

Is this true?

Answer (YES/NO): NO